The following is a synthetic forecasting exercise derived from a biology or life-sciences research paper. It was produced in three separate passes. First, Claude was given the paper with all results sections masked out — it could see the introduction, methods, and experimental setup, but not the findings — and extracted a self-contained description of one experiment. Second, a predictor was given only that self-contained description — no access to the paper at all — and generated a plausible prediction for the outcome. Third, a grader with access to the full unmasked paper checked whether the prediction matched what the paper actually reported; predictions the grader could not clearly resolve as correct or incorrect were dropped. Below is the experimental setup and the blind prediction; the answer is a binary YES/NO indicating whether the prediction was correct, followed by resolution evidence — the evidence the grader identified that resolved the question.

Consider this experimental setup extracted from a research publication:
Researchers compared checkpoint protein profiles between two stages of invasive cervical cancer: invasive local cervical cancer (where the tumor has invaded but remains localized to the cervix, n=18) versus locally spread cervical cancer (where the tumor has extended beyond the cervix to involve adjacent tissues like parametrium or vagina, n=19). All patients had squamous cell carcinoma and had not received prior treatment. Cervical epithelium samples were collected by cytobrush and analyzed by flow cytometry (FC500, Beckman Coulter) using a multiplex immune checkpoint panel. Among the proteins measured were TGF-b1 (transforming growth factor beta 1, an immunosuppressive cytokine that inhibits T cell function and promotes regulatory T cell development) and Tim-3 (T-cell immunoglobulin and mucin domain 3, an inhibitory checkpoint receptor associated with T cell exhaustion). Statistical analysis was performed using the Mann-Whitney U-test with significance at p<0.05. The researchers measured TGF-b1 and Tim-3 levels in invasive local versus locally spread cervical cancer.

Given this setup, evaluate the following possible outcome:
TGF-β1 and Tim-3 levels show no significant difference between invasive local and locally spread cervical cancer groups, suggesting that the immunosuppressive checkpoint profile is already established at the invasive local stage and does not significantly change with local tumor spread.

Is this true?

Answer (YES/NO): NO